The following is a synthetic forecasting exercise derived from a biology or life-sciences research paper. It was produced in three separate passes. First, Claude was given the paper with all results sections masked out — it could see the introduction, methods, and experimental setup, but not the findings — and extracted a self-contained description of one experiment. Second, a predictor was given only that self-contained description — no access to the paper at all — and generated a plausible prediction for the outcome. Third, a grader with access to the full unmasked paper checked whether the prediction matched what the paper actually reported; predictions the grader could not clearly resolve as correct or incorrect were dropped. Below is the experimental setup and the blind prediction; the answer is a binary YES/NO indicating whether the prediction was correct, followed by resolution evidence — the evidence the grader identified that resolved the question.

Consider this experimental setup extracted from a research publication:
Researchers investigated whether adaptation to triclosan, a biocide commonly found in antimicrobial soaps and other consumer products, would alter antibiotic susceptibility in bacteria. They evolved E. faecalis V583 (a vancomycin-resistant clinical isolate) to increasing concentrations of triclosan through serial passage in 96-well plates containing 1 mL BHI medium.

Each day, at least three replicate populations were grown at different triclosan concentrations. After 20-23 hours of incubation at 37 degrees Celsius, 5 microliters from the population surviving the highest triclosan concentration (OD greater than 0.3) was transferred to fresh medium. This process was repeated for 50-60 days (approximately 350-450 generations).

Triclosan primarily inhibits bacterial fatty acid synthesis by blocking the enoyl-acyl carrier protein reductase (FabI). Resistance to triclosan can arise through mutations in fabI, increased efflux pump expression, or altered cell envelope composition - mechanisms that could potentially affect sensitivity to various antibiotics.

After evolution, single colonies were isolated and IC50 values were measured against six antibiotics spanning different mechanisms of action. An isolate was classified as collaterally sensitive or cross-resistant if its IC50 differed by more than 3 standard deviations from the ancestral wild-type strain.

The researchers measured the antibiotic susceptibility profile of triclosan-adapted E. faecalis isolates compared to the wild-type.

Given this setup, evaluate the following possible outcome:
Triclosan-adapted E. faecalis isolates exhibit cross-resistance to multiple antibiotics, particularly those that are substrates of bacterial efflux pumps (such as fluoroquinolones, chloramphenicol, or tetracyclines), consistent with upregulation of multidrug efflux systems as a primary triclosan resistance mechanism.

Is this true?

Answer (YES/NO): NO